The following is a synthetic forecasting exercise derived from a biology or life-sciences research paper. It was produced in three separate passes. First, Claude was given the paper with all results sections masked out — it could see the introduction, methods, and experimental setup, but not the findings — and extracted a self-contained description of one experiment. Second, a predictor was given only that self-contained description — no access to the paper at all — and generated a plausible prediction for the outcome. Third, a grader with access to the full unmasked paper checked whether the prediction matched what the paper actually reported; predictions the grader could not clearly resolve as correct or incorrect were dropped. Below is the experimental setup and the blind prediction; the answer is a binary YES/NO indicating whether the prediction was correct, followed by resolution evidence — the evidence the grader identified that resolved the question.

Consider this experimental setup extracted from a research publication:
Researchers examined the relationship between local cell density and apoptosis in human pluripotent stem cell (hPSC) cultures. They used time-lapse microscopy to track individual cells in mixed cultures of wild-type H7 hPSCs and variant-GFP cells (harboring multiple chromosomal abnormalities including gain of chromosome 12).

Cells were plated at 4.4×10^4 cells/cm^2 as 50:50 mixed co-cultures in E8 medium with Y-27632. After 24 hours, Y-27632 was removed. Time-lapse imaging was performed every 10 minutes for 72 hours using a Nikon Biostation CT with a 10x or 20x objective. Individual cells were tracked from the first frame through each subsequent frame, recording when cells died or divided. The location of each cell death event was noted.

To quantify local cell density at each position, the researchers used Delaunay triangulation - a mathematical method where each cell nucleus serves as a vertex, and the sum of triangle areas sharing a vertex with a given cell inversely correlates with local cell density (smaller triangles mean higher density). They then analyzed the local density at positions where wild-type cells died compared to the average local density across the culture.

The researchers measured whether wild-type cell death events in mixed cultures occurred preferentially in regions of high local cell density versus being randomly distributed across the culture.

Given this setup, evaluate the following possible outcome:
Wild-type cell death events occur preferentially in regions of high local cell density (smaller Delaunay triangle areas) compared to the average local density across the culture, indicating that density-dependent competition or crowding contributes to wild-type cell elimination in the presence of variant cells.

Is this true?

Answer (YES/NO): YES